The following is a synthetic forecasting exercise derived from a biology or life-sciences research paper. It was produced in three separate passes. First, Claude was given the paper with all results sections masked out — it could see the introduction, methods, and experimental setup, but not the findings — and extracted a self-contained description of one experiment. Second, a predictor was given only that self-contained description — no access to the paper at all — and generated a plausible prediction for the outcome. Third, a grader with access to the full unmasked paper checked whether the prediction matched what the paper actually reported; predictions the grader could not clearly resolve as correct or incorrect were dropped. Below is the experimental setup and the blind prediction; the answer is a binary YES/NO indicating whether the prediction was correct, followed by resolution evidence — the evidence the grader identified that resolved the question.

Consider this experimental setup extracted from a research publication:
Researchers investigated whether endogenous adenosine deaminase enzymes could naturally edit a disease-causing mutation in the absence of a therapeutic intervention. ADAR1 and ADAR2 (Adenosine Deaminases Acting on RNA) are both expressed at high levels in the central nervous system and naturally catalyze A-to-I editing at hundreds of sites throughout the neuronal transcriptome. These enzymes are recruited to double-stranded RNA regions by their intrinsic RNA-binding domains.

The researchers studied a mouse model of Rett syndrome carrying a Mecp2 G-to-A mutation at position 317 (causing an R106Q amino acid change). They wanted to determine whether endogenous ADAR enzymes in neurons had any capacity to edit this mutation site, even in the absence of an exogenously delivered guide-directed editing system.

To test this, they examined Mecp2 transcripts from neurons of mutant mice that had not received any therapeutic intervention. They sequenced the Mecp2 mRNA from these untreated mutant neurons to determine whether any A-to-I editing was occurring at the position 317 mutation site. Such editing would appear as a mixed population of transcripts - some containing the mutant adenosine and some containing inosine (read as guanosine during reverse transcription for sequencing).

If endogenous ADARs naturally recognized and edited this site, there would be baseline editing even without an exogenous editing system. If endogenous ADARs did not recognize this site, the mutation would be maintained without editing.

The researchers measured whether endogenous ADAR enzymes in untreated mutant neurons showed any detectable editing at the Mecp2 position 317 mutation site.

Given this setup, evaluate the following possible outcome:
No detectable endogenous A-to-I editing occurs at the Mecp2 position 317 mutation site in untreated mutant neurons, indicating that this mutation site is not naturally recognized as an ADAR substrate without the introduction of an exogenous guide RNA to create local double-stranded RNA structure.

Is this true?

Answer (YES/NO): YES